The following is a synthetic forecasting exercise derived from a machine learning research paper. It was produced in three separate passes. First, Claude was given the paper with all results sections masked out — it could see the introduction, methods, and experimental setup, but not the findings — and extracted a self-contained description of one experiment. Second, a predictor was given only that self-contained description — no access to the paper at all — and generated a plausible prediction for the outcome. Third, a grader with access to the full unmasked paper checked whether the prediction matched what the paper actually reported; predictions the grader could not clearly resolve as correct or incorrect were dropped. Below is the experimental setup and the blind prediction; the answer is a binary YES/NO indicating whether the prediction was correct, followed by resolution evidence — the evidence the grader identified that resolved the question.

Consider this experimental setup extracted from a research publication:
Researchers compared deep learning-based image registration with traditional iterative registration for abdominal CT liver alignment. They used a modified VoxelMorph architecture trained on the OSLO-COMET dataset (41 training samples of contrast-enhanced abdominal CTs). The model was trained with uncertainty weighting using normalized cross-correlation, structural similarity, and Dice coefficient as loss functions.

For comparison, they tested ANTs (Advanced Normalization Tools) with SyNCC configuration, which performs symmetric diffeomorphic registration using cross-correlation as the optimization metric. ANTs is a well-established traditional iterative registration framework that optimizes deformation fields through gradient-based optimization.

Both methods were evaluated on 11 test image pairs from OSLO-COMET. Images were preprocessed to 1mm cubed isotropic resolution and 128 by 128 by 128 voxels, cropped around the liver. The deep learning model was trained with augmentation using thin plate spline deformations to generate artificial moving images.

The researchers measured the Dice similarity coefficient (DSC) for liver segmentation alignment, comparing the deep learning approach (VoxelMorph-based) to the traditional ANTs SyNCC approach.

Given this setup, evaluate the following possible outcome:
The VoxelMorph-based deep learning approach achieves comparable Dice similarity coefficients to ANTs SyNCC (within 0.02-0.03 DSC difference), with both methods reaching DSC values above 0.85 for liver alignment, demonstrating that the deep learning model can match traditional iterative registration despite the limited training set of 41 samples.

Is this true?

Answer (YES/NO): NO